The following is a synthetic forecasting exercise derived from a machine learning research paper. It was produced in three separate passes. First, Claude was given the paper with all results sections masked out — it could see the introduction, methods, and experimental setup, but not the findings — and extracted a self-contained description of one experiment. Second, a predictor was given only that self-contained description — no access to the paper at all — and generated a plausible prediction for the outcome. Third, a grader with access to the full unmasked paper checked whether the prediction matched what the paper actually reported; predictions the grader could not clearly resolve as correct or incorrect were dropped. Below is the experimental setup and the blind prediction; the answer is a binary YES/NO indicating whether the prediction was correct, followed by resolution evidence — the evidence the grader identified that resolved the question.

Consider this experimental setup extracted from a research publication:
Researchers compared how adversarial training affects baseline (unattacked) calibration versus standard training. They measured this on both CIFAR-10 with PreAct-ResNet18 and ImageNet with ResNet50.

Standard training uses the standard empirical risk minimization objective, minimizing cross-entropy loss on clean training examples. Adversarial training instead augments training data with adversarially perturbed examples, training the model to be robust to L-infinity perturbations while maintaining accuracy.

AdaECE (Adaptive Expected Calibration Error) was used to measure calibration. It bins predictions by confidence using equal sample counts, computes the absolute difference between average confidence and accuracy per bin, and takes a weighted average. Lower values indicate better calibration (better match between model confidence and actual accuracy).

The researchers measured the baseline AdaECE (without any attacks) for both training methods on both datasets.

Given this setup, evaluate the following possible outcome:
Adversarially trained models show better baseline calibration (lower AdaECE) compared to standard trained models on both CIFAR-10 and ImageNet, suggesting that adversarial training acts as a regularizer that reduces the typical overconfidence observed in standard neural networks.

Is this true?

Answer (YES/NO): NO